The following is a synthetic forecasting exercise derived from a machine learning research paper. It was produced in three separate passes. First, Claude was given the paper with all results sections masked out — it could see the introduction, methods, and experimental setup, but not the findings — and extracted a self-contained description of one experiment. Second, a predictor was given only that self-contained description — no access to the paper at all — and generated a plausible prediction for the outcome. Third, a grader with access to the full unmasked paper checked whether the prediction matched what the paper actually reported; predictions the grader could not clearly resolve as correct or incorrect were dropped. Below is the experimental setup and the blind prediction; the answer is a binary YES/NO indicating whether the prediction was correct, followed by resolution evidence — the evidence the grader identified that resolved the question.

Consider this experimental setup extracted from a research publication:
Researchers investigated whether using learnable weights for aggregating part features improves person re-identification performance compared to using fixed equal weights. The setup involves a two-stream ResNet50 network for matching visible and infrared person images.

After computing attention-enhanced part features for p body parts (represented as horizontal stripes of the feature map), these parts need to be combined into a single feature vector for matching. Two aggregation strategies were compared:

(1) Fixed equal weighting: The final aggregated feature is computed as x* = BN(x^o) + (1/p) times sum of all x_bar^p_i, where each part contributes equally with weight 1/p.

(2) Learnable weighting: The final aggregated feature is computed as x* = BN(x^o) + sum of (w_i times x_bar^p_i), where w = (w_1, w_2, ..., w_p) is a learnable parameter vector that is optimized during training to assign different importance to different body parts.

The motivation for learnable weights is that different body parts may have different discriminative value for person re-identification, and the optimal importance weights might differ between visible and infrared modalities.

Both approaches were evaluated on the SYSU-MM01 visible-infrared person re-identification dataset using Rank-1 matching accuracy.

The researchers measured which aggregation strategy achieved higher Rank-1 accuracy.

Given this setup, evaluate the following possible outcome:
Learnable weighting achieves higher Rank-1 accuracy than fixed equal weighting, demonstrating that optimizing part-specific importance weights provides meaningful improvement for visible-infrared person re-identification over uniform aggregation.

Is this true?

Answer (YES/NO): YES